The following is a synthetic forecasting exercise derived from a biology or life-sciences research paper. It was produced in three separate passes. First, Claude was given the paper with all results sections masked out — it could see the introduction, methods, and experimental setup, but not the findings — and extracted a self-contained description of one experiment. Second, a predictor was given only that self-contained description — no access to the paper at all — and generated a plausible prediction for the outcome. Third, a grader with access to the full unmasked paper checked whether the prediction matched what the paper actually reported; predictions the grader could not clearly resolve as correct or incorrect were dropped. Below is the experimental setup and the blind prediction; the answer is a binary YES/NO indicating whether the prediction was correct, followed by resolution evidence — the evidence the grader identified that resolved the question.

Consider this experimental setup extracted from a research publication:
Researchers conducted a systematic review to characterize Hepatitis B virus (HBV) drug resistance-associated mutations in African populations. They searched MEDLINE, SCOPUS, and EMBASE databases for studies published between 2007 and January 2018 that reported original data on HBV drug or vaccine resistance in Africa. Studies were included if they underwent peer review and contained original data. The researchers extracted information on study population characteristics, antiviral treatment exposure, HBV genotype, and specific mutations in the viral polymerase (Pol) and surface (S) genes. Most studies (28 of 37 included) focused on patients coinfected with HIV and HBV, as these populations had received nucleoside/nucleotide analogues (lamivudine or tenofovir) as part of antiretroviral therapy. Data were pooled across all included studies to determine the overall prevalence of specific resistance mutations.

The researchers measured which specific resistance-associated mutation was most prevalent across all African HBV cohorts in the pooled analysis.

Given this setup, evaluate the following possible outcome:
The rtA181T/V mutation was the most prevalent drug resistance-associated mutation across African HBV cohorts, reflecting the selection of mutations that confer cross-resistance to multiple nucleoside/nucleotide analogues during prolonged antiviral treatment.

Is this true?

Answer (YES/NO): NO